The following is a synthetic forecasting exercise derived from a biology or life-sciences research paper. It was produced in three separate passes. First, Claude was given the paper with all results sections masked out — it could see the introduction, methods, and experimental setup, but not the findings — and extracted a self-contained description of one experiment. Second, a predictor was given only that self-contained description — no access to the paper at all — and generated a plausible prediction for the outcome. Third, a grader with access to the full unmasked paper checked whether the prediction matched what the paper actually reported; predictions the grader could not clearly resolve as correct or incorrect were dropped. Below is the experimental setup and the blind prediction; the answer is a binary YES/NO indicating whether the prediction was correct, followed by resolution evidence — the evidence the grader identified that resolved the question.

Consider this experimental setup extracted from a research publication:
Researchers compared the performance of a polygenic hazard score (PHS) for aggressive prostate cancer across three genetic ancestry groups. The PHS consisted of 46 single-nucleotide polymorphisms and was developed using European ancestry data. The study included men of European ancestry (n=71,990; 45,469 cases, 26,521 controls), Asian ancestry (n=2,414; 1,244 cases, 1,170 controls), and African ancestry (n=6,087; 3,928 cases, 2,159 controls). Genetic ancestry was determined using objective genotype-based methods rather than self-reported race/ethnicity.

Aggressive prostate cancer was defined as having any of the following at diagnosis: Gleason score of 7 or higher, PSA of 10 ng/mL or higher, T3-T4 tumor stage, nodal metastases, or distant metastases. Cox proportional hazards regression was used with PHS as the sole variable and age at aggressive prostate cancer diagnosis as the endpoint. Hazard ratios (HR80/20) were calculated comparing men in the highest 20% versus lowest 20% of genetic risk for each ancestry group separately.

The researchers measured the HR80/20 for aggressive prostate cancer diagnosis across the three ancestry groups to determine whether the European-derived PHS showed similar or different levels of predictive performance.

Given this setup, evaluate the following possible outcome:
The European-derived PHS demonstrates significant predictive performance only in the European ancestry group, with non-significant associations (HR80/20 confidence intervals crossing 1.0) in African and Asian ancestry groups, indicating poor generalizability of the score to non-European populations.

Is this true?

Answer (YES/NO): NO